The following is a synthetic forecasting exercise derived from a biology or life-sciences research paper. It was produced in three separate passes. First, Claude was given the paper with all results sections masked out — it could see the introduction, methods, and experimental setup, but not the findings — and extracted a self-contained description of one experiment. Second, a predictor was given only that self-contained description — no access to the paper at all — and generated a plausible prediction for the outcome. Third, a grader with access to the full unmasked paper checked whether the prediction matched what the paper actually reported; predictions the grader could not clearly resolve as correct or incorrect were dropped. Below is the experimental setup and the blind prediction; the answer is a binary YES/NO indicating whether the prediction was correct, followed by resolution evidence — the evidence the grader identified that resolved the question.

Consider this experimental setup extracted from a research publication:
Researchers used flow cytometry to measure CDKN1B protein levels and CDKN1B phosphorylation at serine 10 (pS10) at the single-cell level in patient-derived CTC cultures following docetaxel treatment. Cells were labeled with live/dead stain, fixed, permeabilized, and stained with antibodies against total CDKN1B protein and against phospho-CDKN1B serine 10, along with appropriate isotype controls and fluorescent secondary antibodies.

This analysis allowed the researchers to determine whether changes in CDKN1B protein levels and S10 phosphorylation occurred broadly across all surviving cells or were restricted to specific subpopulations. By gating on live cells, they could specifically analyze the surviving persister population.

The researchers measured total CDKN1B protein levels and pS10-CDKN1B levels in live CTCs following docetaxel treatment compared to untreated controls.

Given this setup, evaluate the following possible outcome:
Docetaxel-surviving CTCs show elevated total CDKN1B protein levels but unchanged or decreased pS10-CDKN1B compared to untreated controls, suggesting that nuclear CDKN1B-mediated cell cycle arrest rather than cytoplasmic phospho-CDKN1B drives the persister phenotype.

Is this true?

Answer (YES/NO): NO